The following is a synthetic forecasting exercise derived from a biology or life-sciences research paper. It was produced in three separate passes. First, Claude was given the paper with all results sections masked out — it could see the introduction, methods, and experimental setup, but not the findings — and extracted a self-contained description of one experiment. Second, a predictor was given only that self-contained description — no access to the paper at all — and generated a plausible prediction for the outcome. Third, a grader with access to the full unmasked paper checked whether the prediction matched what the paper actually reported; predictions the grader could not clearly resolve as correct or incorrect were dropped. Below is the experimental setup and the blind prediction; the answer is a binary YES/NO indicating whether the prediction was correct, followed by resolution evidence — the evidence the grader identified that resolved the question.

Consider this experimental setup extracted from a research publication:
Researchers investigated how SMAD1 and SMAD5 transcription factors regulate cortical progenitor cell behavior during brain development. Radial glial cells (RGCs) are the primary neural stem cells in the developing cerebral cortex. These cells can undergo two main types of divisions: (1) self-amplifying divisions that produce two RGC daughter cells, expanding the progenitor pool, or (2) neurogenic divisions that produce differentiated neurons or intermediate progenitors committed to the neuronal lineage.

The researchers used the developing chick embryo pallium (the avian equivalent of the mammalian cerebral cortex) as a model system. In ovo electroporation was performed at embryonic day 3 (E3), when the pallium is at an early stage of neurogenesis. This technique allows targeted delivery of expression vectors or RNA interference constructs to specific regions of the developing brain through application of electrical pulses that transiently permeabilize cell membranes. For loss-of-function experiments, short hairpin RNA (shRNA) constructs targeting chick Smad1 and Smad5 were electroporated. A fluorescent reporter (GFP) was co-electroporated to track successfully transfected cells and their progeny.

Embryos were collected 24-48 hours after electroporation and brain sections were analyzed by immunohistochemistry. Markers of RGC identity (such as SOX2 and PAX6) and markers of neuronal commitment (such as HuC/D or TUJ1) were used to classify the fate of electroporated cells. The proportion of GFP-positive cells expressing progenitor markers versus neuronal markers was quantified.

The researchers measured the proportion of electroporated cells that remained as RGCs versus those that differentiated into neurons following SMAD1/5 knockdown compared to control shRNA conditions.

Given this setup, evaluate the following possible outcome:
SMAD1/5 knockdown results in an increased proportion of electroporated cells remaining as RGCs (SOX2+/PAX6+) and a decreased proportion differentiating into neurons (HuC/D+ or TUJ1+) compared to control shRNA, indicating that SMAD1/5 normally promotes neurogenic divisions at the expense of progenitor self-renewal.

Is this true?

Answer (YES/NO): NO